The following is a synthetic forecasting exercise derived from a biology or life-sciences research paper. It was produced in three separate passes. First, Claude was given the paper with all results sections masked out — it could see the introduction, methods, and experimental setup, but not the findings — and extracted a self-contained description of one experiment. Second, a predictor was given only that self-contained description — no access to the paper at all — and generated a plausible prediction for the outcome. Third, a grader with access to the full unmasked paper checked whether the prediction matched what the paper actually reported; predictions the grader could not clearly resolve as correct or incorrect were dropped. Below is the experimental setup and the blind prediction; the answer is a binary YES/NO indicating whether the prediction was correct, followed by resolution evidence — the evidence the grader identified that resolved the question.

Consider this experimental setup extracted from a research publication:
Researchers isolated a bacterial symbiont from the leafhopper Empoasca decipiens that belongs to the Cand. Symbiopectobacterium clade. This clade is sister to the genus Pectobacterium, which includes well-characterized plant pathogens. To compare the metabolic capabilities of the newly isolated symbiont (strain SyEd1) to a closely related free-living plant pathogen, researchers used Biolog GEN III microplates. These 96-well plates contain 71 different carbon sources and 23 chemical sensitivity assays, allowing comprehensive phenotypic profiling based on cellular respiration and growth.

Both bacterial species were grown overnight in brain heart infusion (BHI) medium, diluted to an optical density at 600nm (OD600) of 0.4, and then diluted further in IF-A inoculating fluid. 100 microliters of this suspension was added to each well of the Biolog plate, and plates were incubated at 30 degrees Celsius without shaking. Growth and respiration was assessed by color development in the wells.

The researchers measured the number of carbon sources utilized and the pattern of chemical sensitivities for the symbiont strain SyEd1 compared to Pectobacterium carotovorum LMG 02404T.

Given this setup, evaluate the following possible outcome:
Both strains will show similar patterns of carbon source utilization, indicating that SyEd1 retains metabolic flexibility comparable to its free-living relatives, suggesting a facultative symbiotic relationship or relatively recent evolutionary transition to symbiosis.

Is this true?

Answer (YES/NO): NO